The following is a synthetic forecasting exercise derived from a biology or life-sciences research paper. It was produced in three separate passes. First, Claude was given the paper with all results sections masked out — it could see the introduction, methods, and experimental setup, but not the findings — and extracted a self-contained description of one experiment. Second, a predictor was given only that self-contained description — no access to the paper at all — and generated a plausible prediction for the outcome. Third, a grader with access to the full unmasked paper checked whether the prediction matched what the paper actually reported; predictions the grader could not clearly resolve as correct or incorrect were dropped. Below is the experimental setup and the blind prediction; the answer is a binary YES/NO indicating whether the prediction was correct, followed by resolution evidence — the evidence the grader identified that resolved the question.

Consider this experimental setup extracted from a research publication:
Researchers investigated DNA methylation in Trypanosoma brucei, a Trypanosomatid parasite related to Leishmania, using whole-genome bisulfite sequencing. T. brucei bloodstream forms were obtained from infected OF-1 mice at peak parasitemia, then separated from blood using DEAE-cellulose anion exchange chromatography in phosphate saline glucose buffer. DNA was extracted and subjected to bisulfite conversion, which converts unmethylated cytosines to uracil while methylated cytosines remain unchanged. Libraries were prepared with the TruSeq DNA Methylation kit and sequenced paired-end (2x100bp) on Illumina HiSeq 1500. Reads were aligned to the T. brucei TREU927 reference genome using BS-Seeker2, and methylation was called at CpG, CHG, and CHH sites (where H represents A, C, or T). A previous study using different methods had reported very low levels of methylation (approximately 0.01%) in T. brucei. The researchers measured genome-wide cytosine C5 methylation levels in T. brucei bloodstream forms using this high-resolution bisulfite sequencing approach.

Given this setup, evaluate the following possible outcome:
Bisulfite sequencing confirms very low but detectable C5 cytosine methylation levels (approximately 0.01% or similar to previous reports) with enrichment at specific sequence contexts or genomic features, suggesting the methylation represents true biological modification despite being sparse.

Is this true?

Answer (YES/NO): NO